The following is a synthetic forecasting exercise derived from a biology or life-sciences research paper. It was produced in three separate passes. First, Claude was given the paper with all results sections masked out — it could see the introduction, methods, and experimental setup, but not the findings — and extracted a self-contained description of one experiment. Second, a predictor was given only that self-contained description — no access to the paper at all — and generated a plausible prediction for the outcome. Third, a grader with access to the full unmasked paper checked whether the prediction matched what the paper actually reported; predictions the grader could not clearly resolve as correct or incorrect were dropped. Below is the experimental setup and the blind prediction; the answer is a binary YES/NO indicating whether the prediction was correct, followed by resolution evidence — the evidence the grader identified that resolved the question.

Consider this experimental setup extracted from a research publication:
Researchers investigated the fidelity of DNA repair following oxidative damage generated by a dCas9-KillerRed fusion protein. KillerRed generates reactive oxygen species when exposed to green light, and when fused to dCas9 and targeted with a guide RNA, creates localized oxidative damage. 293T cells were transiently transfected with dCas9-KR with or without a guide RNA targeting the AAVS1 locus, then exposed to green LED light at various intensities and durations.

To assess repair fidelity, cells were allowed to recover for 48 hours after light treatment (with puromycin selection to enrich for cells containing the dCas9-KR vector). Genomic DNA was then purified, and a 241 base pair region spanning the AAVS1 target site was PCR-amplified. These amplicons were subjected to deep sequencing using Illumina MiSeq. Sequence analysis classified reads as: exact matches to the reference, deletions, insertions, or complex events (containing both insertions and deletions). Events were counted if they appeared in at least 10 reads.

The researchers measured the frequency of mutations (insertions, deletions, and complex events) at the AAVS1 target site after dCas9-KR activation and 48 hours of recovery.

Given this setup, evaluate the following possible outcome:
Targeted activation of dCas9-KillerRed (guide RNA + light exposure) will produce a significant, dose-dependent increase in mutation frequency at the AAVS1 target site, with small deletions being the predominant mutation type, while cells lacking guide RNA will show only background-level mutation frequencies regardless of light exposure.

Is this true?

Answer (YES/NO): NO